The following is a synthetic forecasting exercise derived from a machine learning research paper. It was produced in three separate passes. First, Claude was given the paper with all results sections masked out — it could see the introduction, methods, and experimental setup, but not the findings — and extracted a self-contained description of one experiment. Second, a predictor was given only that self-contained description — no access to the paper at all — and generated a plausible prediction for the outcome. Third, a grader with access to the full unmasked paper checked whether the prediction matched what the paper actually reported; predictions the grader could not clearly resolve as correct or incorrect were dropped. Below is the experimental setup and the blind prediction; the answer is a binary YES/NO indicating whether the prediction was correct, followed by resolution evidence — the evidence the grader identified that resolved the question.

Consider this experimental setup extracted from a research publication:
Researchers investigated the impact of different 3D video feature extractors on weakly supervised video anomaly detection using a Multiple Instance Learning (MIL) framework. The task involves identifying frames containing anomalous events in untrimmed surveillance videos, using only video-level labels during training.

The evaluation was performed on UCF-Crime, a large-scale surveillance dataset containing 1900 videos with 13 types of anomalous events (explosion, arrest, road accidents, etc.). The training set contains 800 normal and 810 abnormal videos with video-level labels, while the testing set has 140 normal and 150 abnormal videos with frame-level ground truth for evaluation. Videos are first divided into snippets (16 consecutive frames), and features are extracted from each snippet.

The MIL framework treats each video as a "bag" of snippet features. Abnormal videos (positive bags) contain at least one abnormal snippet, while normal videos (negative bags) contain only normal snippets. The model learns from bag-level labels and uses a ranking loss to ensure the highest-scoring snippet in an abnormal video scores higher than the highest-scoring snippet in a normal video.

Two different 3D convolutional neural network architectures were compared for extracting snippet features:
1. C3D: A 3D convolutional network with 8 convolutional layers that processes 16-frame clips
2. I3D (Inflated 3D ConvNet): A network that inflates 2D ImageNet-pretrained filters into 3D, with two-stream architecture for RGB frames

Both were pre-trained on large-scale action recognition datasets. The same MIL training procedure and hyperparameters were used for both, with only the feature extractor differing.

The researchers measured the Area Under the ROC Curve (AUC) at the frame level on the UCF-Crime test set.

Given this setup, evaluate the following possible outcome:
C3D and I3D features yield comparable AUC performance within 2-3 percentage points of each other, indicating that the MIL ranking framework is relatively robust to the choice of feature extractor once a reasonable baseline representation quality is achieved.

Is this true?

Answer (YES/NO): YES